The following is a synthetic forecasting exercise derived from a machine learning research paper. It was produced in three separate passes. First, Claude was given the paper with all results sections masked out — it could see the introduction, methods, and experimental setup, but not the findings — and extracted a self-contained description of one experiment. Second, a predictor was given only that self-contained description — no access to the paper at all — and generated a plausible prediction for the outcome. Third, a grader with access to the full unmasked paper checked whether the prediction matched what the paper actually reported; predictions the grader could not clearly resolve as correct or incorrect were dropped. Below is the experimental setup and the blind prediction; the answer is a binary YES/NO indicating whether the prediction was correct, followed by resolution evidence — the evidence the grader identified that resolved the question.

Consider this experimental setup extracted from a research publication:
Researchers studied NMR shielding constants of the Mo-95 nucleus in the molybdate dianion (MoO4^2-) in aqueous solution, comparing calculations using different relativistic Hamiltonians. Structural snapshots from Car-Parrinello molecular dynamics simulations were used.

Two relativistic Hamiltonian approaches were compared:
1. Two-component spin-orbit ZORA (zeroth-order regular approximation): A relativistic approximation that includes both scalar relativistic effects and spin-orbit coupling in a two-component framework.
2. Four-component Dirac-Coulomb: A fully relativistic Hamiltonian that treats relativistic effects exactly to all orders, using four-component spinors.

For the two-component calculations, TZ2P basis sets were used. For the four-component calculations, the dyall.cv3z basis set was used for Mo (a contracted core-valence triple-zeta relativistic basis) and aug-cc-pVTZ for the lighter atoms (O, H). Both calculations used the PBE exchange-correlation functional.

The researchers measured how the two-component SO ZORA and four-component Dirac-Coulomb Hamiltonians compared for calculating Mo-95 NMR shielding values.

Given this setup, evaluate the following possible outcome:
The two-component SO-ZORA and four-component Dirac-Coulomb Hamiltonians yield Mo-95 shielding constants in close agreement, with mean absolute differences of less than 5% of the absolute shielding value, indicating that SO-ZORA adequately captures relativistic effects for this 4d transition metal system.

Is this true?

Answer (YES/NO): NO